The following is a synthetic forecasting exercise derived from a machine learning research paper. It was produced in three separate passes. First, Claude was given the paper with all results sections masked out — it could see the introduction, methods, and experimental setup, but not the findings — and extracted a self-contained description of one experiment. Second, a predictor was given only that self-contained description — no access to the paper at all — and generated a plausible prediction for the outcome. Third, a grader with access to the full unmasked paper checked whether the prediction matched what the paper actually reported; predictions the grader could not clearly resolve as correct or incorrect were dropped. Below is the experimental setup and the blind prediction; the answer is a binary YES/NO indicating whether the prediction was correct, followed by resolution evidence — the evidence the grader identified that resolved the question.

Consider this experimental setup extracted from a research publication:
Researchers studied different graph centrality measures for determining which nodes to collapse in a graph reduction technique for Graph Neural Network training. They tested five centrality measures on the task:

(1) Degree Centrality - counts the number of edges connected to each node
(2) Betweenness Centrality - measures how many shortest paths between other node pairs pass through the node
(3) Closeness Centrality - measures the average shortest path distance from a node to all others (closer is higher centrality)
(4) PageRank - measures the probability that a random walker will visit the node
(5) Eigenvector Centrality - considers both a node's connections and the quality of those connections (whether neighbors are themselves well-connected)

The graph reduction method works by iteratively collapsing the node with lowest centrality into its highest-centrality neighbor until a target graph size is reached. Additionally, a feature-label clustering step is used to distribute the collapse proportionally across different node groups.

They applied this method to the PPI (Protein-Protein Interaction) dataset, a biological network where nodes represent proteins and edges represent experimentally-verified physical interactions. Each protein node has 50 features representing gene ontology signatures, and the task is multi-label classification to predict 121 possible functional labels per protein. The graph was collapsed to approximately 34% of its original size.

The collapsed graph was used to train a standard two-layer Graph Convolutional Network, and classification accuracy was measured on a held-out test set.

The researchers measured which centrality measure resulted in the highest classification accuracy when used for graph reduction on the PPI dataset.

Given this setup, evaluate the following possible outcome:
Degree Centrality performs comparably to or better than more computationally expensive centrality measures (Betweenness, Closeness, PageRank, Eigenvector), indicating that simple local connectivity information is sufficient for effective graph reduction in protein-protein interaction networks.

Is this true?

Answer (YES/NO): NO